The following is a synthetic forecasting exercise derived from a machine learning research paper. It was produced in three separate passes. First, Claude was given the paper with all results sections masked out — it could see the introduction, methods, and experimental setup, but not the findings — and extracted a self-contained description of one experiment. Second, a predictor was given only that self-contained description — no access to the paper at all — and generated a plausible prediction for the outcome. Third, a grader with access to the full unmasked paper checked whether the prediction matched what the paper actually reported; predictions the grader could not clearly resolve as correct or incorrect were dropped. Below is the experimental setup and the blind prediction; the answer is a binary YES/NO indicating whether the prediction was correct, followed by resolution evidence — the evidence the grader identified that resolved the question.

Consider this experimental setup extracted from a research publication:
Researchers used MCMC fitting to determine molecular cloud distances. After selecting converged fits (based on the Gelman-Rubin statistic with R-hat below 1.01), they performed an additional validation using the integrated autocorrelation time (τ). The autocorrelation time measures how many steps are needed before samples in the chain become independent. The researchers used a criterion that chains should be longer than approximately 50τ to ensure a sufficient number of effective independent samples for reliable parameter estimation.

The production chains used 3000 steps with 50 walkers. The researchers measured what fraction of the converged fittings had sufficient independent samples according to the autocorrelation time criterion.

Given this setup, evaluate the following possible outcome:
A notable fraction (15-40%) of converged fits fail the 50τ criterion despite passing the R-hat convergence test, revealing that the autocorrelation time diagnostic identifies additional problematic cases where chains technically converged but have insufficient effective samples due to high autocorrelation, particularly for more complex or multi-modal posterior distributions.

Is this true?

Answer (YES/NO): NO